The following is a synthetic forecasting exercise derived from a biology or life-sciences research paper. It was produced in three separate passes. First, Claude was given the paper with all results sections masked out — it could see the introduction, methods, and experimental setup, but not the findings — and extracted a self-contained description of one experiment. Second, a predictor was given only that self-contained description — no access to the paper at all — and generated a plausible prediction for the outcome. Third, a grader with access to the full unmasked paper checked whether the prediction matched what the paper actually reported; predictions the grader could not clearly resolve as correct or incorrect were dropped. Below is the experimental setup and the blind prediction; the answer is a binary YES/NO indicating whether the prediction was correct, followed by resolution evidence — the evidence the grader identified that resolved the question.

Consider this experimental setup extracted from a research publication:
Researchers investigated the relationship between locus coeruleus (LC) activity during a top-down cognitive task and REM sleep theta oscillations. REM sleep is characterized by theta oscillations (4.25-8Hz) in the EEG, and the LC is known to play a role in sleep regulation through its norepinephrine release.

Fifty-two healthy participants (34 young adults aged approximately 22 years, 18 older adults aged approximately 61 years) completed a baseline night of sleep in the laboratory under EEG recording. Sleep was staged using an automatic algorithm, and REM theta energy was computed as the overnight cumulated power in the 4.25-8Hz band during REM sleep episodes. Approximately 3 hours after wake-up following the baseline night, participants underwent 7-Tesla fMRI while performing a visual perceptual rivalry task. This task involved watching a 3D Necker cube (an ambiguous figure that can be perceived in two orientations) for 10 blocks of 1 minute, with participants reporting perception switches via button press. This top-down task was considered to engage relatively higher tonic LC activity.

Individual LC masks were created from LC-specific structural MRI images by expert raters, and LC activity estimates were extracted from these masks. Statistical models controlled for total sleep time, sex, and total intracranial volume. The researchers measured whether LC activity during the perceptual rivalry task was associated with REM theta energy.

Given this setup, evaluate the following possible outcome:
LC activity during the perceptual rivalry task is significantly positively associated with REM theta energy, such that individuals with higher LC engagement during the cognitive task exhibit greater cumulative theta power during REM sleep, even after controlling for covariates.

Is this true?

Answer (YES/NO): YES